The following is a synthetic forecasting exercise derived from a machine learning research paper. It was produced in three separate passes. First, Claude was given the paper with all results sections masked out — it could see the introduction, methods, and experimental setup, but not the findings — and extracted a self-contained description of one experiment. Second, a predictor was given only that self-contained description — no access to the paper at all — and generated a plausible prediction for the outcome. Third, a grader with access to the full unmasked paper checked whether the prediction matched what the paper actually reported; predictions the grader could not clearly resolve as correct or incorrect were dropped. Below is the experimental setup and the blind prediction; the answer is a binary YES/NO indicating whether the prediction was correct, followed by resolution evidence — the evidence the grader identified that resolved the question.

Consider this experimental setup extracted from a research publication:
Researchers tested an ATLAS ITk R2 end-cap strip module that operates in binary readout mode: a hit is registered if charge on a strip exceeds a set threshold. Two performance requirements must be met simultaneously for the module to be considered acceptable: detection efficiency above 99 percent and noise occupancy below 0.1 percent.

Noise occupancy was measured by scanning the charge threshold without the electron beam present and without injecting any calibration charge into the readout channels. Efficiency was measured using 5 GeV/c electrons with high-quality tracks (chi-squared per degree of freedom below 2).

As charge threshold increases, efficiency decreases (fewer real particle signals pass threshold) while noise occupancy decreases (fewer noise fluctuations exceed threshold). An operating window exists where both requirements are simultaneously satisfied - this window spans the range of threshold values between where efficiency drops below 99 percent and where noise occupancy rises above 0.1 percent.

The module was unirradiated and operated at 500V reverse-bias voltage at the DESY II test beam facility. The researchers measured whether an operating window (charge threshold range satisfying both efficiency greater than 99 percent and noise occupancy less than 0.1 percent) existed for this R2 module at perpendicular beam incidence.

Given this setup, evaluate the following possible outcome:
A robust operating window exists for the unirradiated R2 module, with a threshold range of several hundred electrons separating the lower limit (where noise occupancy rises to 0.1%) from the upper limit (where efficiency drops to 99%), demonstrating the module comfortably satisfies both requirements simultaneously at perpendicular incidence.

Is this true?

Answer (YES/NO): NO